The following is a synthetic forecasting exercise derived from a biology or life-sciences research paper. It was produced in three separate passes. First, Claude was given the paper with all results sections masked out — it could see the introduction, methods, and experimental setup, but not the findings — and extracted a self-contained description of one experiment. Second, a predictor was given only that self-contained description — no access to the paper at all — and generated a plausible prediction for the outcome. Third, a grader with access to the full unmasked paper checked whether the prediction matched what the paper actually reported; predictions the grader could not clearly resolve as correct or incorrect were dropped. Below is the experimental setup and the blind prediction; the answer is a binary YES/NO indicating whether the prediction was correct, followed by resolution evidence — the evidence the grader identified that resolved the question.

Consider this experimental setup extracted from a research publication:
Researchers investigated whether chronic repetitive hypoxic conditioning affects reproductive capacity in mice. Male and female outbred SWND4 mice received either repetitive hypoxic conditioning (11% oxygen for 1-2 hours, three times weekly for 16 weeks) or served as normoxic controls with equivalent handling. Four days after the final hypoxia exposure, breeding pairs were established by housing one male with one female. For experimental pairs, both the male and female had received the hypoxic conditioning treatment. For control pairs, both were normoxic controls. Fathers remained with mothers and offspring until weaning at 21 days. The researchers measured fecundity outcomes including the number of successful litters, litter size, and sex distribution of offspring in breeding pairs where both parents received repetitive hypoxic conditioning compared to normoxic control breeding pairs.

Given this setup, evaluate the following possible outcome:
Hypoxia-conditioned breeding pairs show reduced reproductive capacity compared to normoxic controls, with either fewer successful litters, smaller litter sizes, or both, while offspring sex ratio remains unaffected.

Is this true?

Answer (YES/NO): NO